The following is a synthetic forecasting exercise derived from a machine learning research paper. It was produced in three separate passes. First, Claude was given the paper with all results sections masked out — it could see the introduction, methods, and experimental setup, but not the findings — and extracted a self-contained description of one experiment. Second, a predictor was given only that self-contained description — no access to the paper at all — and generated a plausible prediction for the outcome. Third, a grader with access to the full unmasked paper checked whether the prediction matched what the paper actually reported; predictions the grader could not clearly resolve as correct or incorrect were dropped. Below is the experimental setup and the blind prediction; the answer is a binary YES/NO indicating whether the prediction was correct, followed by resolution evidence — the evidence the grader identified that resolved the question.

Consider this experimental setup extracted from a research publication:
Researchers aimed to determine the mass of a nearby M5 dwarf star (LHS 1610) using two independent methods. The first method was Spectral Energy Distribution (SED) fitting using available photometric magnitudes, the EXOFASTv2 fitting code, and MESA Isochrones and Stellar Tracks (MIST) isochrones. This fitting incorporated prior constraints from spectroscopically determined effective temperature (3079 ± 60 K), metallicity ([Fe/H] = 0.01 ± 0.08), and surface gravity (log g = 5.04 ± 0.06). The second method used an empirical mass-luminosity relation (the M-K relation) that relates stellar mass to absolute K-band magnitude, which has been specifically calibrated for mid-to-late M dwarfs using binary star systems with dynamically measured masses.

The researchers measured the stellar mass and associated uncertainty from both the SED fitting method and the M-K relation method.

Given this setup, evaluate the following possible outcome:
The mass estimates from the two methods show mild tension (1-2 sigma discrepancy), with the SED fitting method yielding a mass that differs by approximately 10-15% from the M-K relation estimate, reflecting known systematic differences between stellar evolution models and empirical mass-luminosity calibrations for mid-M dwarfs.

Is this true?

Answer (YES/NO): NO